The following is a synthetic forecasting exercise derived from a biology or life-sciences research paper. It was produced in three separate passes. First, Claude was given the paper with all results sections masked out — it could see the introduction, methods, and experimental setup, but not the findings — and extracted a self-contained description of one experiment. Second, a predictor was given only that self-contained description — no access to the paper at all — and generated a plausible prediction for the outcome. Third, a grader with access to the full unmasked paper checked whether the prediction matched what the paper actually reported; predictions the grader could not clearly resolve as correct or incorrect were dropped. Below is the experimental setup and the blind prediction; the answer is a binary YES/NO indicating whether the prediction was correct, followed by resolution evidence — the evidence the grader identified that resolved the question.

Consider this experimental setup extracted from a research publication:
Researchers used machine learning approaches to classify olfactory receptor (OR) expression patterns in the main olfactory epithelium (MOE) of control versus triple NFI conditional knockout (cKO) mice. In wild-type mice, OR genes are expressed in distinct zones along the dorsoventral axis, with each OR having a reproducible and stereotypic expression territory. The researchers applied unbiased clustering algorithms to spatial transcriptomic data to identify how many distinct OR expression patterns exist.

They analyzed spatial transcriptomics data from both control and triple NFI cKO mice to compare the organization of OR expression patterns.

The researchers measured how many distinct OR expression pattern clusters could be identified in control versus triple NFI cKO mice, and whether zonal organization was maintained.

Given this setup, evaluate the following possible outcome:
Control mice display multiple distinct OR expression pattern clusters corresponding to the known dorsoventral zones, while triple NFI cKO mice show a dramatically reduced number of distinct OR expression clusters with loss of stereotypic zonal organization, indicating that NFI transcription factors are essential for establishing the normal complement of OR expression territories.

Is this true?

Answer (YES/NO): NO